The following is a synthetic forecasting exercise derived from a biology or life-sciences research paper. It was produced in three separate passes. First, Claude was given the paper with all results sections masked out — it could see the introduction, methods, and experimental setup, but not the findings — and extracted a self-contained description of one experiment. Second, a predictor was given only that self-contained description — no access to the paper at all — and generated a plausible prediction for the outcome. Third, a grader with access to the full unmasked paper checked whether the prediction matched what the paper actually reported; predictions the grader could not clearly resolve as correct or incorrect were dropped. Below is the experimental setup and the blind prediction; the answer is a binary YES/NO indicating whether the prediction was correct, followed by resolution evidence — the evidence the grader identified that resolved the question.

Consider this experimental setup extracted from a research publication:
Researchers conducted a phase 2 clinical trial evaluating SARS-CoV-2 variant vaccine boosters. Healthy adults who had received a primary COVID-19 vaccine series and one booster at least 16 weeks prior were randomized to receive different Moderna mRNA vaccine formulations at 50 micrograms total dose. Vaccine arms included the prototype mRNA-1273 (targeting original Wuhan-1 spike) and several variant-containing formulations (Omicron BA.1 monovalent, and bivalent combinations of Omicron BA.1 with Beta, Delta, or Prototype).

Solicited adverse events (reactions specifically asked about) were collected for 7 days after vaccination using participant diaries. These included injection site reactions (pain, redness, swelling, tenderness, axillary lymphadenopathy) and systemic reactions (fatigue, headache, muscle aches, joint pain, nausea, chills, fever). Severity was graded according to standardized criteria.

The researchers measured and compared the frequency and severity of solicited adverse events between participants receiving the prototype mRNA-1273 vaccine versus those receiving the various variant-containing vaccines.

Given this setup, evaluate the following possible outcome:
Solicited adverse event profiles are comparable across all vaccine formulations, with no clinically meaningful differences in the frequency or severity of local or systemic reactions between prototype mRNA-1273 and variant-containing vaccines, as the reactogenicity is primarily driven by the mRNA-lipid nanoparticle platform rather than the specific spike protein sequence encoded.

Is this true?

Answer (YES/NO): YES